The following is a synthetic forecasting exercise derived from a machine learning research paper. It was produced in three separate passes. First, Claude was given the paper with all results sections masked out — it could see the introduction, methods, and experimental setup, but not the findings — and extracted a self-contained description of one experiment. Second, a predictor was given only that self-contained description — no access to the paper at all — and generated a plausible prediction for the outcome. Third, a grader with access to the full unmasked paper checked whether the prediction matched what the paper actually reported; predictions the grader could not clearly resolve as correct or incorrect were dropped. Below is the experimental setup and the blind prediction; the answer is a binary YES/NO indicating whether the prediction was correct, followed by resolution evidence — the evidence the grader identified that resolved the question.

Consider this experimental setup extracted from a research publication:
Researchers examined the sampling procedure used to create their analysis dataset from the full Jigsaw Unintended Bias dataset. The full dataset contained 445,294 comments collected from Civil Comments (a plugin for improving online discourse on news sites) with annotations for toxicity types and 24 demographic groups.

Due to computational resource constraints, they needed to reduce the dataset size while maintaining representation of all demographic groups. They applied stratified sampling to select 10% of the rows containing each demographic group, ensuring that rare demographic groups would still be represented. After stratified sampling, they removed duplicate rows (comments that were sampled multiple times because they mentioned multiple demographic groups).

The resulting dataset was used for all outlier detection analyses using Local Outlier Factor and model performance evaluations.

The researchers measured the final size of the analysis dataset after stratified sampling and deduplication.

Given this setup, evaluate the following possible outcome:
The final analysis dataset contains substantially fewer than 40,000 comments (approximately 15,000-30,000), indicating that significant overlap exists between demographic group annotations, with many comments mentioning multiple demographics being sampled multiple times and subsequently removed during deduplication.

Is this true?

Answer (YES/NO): YES